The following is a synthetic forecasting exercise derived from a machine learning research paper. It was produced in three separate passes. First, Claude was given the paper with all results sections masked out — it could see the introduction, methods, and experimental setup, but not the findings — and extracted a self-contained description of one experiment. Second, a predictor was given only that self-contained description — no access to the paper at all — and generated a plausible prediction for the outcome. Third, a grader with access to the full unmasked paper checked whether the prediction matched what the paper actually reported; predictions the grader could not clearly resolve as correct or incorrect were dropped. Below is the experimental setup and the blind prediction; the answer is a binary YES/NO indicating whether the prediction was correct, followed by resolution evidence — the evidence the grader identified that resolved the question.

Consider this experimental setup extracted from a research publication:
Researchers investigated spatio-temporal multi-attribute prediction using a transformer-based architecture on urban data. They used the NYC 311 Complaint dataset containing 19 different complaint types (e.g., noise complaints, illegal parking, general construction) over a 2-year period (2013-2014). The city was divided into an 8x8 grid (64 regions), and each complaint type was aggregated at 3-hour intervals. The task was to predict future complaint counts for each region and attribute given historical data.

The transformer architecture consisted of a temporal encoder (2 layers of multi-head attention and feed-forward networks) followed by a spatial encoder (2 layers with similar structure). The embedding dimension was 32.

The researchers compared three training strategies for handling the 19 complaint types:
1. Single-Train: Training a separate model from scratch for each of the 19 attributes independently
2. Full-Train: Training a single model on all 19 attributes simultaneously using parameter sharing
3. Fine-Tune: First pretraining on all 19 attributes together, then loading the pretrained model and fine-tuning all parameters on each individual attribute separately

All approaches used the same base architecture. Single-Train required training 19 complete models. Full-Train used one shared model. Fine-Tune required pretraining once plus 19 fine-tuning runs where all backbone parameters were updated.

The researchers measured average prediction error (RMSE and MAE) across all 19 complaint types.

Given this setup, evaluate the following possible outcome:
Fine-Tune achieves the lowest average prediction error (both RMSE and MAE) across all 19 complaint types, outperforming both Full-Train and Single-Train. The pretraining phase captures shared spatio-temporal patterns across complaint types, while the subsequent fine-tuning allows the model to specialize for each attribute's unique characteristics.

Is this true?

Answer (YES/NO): NO